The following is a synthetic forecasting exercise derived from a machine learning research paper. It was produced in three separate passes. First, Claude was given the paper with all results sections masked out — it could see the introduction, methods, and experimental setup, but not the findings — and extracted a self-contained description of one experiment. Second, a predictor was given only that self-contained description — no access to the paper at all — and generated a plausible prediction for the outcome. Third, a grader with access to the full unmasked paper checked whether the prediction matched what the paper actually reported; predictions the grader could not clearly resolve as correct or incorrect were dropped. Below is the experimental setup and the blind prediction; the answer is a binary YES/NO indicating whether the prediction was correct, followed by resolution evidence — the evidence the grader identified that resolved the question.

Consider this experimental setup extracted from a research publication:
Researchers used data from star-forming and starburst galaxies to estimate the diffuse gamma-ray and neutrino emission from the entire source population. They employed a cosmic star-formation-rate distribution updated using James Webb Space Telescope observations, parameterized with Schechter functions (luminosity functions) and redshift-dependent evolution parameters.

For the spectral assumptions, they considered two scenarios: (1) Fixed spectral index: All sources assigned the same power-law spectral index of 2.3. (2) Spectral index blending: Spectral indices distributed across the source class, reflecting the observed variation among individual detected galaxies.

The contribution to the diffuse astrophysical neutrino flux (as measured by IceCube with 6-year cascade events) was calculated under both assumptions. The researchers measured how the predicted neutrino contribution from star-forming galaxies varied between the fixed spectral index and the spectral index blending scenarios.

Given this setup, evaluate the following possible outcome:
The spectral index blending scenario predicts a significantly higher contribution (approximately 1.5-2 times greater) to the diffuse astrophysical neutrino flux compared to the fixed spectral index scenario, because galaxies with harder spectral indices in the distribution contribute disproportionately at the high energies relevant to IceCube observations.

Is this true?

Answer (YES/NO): NO